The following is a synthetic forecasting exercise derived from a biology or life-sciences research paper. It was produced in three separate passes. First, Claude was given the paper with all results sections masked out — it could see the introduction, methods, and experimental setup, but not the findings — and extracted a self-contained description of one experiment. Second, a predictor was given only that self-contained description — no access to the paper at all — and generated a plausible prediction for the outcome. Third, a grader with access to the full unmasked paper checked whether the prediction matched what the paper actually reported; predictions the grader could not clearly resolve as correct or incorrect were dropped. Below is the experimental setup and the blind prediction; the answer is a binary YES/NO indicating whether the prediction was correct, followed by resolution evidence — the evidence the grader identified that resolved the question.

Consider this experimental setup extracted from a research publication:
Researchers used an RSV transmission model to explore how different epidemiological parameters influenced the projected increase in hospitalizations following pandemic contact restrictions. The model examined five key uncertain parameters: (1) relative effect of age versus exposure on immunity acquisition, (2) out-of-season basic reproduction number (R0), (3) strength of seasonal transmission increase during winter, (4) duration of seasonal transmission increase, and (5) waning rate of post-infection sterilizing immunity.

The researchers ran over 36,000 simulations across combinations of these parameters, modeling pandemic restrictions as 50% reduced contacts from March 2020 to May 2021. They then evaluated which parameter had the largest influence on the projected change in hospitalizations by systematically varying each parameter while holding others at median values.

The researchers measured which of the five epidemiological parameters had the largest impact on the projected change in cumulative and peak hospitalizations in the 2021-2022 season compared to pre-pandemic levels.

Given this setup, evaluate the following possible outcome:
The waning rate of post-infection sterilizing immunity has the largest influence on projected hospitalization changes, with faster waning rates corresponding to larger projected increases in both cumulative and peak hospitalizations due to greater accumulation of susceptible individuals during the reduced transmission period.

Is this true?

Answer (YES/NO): NO